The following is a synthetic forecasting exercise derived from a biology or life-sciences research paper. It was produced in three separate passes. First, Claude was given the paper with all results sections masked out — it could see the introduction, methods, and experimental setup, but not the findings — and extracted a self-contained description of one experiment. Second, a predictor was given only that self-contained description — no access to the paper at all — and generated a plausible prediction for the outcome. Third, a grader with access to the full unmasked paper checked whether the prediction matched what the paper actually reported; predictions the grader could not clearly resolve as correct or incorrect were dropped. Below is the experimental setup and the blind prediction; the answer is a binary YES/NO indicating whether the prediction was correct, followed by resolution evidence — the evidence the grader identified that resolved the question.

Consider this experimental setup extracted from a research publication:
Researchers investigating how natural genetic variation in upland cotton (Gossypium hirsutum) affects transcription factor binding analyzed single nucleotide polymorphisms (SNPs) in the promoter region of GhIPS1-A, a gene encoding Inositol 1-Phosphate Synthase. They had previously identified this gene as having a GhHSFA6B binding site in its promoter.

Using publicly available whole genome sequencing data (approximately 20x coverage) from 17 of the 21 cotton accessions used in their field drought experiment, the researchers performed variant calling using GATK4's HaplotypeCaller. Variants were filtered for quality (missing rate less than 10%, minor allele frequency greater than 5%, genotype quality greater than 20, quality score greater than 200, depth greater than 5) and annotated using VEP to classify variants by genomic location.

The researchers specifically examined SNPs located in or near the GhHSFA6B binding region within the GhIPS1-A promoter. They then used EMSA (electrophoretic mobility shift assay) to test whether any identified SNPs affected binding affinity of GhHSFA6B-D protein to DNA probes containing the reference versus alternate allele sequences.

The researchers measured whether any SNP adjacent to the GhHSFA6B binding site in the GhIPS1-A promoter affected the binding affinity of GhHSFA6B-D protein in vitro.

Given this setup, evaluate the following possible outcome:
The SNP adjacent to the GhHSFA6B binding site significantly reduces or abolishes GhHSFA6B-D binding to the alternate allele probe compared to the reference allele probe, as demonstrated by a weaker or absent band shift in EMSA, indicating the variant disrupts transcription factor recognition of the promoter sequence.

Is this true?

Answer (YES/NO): NO